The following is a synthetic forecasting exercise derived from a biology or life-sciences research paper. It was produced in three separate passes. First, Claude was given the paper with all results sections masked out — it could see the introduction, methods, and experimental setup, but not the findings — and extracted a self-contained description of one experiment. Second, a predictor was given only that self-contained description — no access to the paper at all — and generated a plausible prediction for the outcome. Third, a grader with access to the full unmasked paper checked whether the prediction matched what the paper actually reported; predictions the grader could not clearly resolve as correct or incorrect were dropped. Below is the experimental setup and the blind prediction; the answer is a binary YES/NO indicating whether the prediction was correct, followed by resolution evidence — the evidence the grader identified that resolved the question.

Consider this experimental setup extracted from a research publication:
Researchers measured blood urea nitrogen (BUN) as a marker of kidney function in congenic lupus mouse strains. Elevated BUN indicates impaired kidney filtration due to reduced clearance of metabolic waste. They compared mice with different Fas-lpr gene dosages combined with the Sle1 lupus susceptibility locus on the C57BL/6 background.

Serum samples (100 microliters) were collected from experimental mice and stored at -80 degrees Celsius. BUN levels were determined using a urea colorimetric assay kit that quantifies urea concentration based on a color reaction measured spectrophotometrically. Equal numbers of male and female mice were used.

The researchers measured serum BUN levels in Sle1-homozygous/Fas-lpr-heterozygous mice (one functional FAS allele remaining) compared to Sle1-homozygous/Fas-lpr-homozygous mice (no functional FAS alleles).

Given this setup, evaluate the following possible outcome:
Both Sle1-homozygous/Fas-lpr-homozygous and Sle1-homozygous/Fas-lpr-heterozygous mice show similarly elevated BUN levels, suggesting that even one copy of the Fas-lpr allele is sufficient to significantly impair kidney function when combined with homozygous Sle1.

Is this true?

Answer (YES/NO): NO